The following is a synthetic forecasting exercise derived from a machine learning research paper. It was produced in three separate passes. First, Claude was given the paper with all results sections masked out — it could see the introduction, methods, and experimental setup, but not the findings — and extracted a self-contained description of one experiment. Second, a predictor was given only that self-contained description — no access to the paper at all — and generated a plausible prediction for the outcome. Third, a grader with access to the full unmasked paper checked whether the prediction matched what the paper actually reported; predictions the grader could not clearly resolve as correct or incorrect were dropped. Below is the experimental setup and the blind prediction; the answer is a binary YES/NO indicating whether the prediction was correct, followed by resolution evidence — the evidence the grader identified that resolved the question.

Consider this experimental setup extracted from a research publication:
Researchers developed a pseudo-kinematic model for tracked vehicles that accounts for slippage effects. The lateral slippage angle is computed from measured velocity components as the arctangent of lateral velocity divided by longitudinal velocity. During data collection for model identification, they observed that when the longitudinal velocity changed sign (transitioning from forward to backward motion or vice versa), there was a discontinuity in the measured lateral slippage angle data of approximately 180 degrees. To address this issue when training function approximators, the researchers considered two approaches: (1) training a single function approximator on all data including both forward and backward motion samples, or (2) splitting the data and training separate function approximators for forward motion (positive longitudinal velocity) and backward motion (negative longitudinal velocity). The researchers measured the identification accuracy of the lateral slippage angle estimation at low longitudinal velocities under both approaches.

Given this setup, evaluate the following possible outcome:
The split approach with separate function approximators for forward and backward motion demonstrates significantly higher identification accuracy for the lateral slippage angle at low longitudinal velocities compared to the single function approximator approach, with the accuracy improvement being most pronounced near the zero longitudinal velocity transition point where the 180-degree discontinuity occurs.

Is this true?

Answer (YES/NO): YES